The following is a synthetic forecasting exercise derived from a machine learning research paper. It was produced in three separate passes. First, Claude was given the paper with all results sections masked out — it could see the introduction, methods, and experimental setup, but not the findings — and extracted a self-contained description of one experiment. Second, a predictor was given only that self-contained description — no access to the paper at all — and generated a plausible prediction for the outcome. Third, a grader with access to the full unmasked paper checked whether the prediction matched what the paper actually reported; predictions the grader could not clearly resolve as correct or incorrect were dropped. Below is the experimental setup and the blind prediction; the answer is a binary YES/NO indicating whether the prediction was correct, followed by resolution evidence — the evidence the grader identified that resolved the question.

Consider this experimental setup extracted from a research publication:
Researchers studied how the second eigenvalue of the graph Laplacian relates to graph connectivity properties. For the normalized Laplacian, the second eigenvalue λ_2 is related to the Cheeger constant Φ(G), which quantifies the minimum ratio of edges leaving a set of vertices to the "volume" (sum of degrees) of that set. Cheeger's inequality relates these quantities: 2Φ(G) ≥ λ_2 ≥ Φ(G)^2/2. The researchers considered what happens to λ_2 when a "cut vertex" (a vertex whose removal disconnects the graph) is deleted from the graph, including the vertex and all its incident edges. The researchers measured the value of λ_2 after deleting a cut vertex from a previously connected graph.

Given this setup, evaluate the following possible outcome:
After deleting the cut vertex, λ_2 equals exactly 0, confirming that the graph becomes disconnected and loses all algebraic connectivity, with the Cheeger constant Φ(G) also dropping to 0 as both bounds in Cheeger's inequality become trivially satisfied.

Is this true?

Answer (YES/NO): YES